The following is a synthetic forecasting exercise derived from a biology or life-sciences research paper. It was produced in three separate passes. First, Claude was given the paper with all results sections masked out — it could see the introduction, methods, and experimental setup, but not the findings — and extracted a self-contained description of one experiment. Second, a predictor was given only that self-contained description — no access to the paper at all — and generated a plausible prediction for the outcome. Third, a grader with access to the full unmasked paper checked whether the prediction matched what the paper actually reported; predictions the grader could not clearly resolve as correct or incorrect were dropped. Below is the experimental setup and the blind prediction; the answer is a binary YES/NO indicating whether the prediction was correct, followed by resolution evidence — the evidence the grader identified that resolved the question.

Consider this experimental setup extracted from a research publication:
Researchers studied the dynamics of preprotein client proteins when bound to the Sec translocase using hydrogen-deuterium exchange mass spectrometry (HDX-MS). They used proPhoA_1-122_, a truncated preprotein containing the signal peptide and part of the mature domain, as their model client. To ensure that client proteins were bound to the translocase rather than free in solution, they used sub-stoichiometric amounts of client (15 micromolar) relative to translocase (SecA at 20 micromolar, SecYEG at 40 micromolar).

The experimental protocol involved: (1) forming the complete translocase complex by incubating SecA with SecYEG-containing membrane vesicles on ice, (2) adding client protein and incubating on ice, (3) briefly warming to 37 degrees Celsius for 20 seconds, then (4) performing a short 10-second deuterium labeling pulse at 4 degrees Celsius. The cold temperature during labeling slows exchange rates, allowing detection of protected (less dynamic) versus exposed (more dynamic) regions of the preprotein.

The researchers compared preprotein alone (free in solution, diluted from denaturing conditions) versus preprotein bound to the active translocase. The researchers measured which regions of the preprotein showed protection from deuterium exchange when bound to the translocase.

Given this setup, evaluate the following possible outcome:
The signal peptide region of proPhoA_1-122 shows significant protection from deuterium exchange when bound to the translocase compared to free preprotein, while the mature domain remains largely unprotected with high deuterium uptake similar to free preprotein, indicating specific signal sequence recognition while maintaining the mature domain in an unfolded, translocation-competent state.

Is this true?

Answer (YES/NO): NO